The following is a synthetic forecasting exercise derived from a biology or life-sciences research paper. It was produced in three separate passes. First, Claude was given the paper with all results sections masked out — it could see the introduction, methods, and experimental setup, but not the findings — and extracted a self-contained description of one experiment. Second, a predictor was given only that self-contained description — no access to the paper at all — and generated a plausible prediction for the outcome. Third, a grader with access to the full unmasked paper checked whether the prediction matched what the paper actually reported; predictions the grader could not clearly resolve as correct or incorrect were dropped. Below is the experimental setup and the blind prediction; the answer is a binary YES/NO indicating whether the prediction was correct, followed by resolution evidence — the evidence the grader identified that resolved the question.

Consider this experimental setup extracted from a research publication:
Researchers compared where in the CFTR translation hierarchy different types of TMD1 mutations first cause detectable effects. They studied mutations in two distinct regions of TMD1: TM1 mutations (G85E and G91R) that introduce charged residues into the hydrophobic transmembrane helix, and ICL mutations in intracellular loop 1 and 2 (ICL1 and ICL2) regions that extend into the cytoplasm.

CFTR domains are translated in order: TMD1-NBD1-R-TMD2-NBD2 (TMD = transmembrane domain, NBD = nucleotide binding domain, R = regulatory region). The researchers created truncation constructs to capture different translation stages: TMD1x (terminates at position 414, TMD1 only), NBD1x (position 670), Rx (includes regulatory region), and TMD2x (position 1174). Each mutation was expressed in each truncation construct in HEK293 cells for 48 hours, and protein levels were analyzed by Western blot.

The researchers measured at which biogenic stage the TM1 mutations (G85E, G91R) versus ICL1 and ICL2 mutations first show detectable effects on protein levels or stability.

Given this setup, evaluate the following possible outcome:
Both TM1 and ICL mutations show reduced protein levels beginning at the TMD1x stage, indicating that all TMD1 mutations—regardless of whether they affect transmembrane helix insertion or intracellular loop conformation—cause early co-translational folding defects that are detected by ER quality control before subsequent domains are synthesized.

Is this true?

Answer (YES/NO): NO